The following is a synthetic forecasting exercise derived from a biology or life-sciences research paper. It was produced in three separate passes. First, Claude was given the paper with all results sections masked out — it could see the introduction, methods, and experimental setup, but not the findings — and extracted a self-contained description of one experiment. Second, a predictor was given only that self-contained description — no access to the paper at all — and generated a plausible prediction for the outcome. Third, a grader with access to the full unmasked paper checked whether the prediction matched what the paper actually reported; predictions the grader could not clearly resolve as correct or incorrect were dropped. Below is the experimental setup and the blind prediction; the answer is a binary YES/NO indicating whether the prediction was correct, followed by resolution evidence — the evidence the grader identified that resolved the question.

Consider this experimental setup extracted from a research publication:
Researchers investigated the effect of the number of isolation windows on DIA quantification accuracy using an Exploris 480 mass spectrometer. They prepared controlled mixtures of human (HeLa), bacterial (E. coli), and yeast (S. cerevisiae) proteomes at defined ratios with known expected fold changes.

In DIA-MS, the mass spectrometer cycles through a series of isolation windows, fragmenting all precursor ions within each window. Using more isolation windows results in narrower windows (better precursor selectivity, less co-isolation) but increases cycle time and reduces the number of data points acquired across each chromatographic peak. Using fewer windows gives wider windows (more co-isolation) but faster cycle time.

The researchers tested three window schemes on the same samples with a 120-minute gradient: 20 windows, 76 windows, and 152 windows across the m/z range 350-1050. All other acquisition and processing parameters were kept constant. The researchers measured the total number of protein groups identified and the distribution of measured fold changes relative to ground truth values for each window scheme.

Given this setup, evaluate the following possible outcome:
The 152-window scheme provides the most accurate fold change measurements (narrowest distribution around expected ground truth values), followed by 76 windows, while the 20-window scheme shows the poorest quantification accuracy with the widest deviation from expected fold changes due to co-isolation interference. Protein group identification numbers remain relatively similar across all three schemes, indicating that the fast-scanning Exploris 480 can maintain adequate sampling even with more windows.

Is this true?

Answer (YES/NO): NO